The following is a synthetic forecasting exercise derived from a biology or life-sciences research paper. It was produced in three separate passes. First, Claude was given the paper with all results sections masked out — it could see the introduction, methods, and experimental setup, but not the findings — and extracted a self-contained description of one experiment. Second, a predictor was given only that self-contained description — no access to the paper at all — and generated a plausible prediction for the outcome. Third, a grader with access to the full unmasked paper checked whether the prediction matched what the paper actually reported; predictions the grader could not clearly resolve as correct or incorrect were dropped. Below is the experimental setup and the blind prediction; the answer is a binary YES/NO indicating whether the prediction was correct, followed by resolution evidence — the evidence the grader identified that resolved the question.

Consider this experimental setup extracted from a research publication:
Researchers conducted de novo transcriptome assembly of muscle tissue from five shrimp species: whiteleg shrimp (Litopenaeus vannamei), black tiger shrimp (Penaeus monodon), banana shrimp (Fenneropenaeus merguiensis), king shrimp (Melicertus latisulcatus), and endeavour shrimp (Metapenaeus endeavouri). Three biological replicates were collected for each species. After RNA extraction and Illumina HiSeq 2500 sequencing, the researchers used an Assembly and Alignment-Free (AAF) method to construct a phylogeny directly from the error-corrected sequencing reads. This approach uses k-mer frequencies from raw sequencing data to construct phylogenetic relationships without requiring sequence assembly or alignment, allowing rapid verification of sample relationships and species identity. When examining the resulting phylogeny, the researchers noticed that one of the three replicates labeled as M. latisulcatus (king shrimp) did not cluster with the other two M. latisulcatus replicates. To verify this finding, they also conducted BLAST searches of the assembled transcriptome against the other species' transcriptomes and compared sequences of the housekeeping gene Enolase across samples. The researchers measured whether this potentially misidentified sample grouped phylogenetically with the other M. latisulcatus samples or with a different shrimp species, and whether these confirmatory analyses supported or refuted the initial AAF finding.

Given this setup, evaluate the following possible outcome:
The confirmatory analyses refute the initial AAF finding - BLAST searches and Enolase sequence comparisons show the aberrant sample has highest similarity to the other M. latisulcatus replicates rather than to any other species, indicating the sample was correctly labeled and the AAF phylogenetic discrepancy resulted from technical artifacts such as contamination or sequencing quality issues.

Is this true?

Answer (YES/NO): NO